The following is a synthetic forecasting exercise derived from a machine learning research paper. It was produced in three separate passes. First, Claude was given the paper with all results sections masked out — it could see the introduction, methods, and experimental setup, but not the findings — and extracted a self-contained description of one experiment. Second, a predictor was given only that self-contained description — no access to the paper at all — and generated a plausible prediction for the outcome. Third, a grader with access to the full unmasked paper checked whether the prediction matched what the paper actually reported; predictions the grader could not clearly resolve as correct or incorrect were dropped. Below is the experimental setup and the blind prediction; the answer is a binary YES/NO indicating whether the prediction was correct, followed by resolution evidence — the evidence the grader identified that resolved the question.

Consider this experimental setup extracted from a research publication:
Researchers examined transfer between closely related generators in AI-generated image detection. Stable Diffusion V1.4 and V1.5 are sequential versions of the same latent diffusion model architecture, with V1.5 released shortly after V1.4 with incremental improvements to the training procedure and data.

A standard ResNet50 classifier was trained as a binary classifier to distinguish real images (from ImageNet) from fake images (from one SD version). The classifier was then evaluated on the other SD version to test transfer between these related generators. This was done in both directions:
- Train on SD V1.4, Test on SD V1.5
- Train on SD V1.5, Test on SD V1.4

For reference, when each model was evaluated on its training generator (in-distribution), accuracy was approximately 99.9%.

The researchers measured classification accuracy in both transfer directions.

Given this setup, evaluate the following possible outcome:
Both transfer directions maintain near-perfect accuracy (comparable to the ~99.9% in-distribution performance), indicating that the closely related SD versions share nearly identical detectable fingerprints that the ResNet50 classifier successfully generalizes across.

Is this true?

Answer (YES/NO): YES